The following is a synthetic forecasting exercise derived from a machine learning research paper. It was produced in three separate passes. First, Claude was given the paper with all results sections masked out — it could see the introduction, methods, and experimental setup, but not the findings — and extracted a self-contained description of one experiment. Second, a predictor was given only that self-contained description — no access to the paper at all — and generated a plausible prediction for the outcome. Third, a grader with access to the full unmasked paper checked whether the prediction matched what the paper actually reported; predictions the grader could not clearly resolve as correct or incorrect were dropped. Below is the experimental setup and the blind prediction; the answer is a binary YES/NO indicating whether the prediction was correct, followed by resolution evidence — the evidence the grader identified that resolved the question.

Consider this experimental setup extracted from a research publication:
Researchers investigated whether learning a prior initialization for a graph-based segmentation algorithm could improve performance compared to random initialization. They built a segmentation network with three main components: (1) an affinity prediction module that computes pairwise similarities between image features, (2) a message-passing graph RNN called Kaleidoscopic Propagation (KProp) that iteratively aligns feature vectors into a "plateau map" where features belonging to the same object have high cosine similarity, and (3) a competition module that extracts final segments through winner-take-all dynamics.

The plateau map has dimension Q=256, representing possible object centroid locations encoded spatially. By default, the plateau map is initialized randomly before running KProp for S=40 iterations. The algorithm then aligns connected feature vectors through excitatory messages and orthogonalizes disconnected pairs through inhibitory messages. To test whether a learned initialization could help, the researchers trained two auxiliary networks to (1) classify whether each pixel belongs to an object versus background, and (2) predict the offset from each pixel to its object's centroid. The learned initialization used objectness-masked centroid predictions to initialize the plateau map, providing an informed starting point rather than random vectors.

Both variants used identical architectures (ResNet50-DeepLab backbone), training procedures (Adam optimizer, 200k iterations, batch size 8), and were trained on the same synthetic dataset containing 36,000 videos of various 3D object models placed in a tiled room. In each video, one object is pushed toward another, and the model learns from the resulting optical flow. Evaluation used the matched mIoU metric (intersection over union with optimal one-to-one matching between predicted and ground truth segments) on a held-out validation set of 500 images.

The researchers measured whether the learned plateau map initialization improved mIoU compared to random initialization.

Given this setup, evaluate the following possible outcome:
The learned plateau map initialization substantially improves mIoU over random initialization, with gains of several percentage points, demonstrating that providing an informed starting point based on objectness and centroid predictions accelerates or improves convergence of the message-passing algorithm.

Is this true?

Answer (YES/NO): NO